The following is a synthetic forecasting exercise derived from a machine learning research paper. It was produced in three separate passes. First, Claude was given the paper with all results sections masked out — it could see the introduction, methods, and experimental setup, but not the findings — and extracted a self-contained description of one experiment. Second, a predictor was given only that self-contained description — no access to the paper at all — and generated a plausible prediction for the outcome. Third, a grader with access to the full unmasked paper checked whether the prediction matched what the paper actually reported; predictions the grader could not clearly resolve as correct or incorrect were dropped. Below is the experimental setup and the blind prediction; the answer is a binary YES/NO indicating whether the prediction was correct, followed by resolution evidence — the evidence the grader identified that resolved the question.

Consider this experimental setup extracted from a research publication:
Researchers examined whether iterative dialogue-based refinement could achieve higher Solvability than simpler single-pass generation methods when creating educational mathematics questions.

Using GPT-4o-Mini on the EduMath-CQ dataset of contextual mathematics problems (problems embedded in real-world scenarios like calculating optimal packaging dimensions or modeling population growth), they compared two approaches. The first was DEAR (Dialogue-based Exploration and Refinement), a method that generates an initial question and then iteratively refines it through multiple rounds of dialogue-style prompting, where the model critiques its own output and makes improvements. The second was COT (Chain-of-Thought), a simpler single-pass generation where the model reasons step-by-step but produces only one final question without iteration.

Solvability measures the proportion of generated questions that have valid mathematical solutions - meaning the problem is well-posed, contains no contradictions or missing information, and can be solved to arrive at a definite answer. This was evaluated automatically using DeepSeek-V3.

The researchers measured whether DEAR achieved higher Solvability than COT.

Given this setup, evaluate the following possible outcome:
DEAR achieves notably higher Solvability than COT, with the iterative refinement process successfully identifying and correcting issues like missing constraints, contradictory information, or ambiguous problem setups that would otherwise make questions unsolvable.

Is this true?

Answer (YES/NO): NO